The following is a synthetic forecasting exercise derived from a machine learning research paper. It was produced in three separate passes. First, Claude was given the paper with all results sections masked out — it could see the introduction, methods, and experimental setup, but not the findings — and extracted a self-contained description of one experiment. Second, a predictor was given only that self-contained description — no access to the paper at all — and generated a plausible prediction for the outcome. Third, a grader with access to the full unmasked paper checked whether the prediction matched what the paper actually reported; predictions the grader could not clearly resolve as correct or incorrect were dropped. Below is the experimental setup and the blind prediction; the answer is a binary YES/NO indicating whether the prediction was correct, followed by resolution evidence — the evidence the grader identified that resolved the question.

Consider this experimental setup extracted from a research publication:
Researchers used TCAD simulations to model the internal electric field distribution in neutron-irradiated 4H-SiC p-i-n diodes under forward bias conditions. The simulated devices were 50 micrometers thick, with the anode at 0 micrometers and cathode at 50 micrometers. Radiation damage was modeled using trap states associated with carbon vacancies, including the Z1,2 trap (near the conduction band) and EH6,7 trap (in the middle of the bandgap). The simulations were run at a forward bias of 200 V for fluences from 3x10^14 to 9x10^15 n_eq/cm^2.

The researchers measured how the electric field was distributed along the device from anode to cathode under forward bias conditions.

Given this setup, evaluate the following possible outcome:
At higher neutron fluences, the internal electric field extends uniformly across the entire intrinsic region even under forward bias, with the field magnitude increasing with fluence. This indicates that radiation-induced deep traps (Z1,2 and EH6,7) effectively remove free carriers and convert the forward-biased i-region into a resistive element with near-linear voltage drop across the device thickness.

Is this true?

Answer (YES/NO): NO